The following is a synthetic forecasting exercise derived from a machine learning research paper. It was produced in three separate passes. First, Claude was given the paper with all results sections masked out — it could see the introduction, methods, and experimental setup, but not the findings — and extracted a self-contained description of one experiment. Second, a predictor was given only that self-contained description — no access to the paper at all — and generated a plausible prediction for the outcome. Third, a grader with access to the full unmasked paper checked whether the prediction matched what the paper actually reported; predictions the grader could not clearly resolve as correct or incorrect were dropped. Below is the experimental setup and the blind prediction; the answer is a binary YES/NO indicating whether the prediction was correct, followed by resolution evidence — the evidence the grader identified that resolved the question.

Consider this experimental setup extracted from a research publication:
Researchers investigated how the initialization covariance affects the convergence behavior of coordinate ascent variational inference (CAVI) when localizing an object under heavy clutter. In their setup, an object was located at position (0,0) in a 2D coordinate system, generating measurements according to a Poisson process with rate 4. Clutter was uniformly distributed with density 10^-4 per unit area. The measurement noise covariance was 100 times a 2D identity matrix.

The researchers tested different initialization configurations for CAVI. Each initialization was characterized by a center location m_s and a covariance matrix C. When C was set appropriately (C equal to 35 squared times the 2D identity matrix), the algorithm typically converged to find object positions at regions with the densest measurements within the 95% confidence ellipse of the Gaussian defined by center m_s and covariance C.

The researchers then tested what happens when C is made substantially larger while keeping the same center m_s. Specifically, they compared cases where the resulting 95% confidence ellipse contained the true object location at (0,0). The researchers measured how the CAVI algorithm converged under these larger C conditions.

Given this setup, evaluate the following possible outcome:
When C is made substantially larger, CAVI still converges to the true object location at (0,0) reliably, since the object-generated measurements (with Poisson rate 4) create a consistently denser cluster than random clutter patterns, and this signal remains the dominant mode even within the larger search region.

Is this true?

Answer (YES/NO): NO